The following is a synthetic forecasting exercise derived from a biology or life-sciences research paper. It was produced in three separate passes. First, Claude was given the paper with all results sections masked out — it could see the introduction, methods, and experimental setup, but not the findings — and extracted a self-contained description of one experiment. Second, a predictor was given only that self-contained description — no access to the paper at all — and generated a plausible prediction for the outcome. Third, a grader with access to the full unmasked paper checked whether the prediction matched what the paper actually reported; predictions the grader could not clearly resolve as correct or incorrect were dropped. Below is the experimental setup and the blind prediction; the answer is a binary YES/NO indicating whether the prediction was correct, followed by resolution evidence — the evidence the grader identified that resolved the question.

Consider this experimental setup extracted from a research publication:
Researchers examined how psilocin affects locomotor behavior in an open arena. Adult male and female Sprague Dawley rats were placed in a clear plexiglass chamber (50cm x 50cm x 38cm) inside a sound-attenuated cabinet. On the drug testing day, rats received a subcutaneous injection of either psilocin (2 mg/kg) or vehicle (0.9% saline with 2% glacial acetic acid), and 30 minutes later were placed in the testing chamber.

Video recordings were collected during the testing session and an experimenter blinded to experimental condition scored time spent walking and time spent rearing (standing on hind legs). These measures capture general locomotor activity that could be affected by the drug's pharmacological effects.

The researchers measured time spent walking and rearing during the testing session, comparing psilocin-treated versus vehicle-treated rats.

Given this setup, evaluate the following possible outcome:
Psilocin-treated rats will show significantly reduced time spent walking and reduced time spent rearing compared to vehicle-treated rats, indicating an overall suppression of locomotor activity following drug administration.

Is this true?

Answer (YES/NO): NO